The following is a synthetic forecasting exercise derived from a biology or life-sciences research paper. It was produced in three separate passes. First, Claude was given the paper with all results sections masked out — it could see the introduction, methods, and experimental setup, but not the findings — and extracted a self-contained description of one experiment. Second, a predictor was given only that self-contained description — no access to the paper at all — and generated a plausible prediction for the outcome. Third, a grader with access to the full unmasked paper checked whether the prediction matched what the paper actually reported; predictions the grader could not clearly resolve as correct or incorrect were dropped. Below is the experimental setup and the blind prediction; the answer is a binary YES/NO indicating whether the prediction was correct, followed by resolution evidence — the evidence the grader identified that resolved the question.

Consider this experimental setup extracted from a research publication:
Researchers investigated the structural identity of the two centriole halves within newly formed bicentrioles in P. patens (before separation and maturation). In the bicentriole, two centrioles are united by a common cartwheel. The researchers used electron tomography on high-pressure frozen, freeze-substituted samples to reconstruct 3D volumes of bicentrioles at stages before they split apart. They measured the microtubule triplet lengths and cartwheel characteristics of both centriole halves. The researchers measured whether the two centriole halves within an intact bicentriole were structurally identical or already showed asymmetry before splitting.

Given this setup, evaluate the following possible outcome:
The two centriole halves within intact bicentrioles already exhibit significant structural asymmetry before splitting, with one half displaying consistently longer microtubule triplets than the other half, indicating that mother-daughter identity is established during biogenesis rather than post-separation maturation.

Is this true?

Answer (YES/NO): NO